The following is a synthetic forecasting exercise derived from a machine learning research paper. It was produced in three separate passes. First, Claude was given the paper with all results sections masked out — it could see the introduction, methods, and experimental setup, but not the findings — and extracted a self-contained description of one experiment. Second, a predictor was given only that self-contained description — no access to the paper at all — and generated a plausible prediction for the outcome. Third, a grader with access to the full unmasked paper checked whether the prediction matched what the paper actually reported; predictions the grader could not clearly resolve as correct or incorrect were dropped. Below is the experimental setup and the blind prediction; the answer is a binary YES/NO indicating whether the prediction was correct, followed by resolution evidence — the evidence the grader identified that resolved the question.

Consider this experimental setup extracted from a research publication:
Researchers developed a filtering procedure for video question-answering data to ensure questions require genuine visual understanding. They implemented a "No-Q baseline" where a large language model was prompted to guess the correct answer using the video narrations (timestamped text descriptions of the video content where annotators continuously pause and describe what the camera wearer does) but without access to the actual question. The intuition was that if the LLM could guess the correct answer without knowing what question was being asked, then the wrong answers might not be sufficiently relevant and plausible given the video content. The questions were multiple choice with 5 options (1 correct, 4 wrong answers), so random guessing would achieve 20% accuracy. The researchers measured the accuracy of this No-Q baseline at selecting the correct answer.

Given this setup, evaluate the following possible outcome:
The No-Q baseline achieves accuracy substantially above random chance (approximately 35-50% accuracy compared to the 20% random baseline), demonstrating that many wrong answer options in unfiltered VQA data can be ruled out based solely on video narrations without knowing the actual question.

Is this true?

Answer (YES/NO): NO